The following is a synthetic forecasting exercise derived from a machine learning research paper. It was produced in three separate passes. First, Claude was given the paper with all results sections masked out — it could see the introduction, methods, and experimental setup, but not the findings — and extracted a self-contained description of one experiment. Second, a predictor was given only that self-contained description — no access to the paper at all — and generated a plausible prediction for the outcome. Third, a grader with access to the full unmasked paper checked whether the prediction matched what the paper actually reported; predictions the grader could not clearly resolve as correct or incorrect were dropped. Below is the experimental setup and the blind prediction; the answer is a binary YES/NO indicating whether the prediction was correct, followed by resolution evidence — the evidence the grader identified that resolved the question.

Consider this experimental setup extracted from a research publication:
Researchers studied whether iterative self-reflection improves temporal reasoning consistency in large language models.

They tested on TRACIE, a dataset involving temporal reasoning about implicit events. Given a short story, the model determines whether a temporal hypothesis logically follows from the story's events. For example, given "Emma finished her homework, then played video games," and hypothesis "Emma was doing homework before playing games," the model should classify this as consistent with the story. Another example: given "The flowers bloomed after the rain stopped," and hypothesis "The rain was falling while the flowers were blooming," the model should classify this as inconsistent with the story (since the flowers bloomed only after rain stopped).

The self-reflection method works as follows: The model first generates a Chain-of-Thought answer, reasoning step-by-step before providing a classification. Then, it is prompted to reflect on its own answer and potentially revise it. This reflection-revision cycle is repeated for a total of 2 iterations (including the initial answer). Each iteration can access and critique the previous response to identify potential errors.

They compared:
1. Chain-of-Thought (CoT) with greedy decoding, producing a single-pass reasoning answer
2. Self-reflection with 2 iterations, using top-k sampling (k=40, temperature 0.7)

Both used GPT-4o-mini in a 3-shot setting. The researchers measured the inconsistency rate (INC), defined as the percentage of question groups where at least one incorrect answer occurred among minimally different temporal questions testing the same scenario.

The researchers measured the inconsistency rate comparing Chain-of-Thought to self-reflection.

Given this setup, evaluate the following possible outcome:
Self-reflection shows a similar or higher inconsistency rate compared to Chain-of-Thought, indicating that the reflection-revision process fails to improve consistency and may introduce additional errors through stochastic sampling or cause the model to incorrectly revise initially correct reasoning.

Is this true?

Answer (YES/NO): YES